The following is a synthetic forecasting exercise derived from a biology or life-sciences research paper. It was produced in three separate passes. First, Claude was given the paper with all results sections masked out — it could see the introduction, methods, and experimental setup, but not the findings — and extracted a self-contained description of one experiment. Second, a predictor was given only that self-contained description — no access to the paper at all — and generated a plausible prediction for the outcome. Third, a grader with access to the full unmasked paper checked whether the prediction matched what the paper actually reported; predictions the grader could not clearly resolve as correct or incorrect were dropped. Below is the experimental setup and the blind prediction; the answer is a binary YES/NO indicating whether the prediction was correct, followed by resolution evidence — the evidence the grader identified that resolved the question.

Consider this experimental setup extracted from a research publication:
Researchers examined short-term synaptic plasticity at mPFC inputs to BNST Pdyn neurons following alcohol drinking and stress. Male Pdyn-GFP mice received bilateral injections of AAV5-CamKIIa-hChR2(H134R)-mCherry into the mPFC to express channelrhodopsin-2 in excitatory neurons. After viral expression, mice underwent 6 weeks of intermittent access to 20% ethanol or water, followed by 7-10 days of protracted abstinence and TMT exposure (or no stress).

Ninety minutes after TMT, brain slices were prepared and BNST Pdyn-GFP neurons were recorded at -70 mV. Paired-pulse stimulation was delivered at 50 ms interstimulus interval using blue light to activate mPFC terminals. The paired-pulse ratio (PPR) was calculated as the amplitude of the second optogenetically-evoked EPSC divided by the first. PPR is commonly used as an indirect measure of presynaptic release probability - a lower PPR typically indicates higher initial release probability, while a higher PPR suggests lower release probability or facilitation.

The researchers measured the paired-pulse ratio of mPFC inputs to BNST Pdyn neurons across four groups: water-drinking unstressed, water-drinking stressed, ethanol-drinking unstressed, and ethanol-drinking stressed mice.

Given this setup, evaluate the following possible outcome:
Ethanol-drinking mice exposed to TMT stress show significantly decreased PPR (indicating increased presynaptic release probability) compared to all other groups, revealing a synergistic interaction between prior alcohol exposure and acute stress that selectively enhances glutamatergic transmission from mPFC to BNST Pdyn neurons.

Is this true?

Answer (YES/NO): NO